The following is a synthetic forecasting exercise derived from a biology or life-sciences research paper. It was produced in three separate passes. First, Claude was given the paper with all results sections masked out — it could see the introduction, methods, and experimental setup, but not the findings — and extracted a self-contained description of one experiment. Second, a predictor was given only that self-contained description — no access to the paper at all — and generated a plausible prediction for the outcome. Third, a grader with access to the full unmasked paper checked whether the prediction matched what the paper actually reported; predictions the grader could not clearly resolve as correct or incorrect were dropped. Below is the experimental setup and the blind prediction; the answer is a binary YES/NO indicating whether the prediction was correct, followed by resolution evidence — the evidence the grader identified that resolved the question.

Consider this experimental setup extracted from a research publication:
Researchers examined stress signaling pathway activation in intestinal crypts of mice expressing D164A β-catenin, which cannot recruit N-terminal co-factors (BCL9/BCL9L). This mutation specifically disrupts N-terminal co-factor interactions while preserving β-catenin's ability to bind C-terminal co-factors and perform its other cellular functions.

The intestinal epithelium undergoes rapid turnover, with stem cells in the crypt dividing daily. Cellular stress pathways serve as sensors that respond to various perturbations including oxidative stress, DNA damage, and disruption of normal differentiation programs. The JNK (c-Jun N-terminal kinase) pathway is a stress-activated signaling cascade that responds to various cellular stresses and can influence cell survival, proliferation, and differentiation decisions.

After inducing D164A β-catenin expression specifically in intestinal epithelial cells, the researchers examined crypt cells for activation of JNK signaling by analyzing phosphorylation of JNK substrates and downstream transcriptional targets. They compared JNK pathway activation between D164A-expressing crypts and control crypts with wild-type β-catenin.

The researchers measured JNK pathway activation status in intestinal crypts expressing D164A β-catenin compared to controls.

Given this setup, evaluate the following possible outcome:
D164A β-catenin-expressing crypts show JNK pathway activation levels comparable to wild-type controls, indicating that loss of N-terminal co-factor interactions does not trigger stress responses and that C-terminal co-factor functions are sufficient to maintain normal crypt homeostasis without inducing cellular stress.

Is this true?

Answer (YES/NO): NO